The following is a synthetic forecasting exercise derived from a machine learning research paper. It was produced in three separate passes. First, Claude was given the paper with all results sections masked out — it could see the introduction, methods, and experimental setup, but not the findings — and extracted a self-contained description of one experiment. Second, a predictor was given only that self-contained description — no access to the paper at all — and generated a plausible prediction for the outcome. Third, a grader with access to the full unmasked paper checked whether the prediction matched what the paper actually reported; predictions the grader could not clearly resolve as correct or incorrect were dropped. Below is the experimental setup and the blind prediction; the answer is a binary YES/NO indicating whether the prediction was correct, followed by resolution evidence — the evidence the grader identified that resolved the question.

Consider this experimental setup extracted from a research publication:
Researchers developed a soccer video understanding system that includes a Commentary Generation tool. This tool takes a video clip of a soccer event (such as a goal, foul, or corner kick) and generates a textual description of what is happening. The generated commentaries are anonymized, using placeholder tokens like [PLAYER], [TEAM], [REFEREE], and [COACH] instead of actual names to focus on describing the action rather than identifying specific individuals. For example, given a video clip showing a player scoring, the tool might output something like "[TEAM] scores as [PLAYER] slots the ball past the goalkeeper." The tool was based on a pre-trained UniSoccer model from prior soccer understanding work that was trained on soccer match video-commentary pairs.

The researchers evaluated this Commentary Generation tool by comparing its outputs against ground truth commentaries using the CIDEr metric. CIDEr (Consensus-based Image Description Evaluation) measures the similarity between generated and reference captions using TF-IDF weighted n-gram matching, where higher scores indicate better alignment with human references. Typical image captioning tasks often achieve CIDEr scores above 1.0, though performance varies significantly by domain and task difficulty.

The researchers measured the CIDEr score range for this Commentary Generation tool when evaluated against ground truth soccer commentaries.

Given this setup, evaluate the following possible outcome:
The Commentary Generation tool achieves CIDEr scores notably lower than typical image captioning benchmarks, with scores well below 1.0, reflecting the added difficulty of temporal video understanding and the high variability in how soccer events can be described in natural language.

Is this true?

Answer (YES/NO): YES